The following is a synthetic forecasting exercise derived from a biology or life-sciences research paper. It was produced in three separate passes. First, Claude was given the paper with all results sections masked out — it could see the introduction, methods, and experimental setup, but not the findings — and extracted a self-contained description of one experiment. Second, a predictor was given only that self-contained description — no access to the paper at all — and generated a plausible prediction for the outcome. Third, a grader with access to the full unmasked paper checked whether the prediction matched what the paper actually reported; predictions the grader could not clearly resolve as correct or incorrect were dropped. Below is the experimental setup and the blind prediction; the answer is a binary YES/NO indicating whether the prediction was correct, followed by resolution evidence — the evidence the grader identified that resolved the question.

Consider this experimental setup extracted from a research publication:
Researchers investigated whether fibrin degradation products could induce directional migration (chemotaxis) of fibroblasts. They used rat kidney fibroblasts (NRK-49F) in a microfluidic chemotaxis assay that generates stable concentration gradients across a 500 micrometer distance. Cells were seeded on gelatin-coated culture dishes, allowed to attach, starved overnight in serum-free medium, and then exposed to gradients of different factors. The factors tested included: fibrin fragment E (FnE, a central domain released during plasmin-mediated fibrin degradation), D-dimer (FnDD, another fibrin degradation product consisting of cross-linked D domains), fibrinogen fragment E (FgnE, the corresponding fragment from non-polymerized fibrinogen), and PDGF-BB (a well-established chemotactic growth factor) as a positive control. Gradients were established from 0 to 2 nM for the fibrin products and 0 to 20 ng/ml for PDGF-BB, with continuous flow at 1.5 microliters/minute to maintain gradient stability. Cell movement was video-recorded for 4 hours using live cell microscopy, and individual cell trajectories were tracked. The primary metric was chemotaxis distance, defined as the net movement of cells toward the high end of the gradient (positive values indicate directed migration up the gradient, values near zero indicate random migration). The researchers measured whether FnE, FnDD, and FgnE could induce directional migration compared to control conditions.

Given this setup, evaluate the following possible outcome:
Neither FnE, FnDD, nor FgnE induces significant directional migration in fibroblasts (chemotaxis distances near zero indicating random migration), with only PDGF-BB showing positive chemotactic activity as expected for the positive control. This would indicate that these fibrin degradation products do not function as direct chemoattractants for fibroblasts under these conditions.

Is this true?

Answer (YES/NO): NO